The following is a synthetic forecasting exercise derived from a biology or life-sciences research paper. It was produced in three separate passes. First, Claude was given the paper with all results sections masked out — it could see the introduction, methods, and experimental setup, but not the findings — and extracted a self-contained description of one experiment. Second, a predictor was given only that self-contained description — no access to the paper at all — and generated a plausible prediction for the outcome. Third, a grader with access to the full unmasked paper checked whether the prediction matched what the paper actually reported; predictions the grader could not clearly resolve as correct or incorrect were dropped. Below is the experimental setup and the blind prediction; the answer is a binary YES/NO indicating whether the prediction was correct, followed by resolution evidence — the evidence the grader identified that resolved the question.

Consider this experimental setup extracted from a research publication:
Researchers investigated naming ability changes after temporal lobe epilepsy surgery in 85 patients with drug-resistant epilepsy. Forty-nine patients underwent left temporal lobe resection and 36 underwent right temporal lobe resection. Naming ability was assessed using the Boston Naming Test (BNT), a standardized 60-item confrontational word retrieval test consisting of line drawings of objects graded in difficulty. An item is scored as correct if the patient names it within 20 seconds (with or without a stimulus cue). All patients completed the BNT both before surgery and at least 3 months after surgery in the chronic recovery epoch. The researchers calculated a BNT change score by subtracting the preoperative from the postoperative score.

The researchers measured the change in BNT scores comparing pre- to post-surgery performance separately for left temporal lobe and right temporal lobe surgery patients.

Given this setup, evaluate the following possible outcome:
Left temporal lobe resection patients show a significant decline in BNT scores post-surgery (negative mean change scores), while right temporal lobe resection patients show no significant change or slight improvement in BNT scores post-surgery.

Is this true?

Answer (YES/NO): NO